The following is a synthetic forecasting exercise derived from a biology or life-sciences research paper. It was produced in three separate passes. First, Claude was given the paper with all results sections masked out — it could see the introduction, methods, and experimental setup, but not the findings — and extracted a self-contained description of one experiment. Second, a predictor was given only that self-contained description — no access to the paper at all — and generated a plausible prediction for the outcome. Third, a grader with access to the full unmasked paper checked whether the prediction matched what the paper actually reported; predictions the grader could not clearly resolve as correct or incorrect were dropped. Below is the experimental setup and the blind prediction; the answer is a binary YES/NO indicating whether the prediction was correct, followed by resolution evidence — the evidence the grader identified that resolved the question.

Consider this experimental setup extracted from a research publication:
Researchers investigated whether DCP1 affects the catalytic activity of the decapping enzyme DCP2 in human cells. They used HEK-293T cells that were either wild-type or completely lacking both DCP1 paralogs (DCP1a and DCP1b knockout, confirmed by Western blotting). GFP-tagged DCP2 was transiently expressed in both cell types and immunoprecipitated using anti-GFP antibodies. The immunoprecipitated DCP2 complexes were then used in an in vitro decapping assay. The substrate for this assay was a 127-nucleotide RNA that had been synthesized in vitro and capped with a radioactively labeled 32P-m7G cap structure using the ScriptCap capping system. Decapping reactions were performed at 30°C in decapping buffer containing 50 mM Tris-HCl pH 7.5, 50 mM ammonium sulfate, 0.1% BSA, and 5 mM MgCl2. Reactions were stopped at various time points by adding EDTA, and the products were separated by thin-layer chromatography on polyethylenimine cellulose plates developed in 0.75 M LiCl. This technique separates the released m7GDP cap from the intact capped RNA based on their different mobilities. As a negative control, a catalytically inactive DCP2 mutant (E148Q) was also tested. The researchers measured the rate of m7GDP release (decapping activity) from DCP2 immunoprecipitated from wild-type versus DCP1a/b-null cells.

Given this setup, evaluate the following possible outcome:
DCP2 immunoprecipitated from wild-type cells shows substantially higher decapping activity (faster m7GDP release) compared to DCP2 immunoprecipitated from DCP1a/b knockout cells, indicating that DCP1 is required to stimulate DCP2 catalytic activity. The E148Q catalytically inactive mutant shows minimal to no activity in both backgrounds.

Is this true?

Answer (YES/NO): NO